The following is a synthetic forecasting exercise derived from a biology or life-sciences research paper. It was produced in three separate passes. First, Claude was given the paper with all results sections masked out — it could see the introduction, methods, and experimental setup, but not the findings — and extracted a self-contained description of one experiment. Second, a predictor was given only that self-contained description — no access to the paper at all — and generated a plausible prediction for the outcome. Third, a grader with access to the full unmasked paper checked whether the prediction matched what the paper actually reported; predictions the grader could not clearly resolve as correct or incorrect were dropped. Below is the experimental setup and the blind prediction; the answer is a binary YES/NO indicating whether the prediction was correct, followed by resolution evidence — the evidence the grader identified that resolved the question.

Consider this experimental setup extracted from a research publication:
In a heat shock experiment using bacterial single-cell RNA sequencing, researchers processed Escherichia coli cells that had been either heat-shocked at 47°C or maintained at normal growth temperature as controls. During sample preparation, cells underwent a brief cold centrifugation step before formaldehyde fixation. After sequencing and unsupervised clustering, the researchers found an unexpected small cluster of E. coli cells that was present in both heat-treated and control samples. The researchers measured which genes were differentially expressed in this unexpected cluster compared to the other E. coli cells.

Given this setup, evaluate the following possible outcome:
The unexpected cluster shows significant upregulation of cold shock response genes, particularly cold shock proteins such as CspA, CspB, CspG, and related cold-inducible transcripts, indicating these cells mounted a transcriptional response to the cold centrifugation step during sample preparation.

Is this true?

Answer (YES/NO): YES